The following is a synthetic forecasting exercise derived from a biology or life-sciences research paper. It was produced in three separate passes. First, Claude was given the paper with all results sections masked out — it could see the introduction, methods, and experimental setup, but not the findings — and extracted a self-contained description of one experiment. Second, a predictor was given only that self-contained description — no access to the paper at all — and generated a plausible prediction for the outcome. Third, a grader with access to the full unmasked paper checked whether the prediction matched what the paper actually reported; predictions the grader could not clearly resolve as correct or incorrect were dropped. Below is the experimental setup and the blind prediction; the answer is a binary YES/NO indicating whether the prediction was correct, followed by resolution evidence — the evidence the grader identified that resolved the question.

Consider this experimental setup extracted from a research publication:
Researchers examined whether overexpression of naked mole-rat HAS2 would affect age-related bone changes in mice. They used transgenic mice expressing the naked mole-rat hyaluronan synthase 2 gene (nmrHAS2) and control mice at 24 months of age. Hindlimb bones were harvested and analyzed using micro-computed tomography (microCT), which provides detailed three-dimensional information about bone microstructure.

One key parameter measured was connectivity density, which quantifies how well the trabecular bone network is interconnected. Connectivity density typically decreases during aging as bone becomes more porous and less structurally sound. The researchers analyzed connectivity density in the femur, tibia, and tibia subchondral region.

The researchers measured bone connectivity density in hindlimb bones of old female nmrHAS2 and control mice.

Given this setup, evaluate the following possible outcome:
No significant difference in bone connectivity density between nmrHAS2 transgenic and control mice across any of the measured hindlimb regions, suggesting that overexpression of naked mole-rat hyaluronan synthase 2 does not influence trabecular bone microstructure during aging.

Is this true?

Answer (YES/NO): NO